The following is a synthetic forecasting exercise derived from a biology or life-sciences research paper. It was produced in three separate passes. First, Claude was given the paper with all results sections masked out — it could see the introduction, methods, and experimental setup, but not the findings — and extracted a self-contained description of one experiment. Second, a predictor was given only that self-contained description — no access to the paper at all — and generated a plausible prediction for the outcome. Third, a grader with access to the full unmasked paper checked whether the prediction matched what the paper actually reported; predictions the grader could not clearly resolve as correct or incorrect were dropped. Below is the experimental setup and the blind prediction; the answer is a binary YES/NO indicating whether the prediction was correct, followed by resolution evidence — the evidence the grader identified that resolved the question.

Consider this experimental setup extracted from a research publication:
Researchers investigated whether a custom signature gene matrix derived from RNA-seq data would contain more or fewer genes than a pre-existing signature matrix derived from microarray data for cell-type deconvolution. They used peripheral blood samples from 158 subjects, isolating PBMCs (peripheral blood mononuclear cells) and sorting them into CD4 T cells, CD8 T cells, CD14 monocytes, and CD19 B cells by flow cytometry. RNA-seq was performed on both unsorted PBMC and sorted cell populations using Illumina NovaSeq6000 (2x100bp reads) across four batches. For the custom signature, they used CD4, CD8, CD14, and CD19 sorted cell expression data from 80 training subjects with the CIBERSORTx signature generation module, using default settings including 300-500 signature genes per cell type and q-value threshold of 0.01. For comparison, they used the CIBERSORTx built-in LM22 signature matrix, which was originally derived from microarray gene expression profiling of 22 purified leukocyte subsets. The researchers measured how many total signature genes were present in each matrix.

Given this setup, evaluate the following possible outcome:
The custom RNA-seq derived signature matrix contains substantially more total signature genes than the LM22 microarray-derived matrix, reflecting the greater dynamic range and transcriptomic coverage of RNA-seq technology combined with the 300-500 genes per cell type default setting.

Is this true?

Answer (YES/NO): YES